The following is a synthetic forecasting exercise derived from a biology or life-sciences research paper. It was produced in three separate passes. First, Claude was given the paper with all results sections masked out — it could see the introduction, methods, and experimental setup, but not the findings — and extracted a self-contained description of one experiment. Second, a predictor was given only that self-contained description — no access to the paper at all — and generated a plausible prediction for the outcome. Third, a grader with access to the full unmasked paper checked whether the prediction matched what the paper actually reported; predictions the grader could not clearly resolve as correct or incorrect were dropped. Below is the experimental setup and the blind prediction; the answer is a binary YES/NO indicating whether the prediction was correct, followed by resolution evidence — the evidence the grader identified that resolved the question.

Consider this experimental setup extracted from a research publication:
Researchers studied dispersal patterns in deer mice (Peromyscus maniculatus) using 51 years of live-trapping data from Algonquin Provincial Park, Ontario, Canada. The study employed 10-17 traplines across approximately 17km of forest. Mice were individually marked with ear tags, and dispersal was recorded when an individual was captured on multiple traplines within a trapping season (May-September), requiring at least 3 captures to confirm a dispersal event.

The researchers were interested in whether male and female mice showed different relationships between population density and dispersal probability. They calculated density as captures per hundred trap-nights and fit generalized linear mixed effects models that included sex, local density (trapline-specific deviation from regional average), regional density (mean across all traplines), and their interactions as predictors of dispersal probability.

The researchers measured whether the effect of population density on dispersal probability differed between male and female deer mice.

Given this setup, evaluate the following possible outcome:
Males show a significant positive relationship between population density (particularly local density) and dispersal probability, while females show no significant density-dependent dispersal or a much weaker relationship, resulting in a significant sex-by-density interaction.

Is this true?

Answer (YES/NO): NO